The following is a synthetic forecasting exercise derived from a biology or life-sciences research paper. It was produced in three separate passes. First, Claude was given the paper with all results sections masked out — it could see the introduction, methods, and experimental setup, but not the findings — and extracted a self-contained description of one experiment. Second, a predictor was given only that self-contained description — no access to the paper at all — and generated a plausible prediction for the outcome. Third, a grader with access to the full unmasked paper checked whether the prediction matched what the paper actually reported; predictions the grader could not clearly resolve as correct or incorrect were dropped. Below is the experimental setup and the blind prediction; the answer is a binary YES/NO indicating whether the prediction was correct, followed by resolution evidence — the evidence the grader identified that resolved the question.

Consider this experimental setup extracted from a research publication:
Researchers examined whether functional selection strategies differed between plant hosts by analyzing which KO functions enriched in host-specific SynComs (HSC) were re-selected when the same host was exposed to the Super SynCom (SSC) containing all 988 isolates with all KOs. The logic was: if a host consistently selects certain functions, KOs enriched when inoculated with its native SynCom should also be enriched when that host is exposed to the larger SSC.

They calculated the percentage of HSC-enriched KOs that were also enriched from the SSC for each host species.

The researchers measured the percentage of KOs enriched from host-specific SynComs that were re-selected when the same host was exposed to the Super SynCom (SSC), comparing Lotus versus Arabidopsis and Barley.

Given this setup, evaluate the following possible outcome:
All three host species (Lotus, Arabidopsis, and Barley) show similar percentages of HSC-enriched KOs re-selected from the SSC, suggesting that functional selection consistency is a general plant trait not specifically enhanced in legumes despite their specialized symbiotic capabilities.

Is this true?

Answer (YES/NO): NO